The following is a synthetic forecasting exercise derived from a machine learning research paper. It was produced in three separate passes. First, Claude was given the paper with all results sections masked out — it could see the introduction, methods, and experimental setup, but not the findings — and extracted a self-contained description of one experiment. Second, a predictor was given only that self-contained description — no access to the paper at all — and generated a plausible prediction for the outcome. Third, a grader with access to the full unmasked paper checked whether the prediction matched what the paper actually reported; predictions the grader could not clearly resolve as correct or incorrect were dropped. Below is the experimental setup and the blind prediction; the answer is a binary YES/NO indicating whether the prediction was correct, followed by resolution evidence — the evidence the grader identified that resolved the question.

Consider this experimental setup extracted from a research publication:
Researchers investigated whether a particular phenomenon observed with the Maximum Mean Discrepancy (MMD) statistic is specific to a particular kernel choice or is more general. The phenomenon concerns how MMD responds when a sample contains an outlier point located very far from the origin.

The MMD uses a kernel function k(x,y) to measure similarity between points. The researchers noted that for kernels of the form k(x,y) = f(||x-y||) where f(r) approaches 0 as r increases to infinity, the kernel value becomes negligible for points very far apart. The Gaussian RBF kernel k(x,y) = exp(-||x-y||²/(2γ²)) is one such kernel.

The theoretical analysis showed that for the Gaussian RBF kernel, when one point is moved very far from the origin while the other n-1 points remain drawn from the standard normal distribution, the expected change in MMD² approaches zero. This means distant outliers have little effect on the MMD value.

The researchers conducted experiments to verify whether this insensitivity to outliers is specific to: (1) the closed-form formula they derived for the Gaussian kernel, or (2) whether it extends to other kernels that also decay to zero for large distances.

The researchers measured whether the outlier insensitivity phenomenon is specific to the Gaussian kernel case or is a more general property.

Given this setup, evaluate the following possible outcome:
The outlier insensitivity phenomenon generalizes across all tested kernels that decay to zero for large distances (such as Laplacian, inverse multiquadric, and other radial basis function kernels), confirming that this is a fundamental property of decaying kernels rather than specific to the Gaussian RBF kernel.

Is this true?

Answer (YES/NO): NO